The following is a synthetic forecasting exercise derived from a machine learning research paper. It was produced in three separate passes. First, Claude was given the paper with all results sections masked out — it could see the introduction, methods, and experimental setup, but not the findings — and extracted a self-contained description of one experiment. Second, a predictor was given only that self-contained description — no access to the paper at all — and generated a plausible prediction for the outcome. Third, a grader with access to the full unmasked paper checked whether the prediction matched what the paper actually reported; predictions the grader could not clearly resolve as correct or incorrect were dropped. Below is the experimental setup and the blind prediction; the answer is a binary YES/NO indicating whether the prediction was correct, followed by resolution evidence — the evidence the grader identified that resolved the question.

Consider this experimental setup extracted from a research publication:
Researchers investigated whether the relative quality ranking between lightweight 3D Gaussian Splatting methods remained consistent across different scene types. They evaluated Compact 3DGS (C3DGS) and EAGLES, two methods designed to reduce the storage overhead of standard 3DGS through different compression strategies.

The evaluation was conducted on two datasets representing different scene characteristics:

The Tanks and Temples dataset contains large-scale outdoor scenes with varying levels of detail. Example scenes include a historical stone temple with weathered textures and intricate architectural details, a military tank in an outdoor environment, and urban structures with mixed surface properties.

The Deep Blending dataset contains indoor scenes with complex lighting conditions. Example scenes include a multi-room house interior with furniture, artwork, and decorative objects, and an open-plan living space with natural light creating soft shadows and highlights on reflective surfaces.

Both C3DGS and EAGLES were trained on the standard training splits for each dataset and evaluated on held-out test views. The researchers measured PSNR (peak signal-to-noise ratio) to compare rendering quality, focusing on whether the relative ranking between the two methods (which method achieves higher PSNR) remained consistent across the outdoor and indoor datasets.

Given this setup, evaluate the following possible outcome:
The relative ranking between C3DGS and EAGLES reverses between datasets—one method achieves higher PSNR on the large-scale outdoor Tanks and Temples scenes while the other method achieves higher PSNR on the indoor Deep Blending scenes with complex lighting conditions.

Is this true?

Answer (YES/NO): NO